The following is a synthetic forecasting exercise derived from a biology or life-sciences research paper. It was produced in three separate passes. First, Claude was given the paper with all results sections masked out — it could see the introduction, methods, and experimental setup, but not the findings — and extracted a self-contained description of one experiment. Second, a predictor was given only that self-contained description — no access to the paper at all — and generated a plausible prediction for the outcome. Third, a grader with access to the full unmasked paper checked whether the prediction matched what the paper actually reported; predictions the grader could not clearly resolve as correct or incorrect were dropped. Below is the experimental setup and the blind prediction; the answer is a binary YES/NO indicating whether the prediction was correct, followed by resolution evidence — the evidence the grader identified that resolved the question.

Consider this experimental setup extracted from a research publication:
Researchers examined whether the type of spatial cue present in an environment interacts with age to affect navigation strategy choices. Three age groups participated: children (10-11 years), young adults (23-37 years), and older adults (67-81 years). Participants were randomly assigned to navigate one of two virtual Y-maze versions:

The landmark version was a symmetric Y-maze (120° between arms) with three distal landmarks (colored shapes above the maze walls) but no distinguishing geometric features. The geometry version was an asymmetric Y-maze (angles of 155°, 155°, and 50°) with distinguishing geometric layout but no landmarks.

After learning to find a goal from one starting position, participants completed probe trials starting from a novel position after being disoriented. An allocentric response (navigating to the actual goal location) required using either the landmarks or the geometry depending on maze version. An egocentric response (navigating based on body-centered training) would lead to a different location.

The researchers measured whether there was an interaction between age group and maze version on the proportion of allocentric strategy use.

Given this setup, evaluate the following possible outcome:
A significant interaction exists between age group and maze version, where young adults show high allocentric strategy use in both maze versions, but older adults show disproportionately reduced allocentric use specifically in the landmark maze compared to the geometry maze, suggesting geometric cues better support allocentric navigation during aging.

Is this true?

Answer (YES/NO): YES